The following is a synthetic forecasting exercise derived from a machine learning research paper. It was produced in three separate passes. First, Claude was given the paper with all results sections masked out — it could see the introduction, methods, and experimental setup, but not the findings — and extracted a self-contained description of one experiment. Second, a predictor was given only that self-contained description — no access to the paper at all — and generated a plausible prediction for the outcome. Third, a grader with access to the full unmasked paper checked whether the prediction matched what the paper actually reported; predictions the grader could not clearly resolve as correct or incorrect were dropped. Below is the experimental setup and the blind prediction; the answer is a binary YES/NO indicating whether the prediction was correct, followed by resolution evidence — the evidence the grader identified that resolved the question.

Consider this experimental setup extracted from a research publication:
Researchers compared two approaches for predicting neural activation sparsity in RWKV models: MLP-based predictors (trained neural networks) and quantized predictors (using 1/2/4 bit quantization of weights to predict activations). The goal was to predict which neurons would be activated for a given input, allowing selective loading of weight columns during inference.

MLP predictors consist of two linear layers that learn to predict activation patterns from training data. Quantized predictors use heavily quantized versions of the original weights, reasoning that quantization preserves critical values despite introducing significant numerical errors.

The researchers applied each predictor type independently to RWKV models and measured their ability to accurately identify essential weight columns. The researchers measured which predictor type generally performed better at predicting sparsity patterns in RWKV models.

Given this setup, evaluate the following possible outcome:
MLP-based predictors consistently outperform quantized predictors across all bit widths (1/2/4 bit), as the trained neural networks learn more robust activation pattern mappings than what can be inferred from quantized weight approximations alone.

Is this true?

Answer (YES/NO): NO